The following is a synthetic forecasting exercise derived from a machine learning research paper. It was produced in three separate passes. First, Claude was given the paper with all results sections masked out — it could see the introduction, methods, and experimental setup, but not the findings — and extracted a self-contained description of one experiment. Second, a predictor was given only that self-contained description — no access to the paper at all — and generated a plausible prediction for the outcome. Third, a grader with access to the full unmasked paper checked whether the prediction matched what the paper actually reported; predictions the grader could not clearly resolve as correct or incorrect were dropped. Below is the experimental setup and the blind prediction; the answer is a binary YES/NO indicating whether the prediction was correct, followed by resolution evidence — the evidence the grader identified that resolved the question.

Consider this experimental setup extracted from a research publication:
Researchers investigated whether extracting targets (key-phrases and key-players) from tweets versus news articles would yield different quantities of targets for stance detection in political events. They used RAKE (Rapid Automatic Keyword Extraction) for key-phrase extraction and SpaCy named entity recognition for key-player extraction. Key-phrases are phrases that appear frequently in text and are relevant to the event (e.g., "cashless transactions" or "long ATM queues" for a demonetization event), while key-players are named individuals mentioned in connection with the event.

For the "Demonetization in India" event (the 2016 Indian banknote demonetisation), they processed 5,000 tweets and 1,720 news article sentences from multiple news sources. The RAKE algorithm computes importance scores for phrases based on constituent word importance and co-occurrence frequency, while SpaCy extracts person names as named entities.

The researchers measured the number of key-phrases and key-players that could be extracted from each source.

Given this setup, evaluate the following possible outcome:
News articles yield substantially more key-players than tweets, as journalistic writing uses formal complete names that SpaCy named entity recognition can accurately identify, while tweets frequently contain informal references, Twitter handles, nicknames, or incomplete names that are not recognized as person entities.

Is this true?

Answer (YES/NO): YES